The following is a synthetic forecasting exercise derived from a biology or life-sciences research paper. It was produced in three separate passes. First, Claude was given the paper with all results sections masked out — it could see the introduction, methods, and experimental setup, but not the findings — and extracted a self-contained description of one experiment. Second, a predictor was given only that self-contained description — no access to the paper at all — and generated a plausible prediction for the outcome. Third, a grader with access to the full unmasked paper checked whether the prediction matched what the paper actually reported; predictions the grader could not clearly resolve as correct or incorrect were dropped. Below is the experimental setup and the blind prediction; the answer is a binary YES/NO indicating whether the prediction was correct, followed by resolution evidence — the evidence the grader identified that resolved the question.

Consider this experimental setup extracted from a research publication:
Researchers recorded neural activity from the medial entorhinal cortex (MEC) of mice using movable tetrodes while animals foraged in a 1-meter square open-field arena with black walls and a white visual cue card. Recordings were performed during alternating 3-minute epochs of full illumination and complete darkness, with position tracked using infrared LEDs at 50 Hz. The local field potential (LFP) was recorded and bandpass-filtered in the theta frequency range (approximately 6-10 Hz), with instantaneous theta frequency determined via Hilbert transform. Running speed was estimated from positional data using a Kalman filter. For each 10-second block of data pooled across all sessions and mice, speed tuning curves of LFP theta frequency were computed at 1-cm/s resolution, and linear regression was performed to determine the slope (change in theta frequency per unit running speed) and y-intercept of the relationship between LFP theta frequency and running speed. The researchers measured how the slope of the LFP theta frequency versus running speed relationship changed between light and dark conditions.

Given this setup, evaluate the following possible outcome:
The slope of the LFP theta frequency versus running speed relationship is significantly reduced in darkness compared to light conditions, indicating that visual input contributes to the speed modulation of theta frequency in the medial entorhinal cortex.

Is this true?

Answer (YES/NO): YES